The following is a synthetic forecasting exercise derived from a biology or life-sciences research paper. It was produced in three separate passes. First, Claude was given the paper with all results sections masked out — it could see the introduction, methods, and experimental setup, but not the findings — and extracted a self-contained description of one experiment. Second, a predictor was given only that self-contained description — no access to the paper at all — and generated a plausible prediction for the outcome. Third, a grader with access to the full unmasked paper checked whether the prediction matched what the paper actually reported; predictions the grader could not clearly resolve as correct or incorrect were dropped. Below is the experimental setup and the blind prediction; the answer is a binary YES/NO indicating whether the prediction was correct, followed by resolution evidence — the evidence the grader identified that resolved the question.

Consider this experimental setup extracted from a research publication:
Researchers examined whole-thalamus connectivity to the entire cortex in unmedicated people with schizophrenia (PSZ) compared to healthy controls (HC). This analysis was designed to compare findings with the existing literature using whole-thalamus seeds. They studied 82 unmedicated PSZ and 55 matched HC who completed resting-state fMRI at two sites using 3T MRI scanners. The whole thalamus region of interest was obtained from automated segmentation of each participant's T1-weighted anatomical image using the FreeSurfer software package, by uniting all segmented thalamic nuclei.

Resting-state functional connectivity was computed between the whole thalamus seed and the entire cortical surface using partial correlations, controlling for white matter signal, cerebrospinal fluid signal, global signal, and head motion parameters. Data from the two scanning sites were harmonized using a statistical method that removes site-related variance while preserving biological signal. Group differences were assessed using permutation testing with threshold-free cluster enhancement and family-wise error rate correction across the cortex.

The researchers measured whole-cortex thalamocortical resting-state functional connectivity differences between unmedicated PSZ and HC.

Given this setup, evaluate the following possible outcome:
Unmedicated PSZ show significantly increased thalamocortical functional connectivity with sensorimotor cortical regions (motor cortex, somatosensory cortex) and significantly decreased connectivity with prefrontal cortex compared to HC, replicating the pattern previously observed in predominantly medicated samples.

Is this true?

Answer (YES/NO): NO